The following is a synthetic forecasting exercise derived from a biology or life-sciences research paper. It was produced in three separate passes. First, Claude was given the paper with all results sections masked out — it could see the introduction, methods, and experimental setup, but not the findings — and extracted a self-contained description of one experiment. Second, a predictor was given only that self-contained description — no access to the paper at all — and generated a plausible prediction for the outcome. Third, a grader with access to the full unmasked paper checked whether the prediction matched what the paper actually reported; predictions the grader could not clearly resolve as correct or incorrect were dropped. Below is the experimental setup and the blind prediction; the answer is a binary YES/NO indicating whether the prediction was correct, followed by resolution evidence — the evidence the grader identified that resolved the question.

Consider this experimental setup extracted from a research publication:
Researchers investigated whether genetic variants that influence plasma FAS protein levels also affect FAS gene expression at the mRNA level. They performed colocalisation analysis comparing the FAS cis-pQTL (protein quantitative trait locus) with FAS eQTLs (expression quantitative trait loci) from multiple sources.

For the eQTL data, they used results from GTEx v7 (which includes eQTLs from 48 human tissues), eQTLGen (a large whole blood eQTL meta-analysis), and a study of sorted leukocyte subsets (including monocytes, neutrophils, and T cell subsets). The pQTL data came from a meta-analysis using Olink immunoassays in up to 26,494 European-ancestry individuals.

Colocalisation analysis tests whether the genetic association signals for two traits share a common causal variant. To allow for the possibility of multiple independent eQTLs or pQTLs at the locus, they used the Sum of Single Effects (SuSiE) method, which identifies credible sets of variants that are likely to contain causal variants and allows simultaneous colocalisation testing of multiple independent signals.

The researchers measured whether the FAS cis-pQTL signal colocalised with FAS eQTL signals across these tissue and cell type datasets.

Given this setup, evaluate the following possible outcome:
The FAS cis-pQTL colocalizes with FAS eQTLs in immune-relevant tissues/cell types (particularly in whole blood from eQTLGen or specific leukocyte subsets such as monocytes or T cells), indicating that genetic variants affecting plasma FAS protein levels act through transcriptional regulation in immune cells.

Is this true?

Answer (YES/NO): NO